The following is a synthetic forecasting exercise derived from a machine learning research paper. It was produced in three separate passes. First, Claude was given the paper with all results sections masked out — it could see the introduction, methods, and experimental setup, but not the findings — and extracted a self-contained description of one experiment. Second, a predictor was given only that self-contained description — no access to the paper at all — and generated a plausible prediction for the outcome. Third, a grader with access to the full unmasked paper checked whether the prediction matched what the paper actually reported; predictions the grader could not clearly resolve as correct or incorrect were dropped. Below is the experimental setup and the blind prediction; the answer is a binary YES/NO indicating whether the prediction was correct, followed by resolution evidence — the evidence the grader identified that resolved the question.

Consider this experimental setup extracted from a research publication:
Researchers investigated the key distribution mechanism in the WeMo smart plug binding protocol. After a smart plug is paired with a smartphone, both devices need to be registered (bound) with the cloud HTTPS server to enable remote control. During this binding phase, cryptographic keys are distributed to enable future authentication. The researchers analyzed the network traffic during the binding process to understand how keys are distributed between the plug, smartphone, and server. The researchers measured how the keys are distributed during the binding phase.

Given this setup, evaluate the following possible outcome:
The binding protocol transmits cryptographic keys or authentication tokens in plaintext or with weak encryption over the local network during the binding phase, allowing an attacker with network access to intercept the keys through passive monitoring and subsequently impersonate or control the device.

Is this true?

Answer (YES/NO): NO